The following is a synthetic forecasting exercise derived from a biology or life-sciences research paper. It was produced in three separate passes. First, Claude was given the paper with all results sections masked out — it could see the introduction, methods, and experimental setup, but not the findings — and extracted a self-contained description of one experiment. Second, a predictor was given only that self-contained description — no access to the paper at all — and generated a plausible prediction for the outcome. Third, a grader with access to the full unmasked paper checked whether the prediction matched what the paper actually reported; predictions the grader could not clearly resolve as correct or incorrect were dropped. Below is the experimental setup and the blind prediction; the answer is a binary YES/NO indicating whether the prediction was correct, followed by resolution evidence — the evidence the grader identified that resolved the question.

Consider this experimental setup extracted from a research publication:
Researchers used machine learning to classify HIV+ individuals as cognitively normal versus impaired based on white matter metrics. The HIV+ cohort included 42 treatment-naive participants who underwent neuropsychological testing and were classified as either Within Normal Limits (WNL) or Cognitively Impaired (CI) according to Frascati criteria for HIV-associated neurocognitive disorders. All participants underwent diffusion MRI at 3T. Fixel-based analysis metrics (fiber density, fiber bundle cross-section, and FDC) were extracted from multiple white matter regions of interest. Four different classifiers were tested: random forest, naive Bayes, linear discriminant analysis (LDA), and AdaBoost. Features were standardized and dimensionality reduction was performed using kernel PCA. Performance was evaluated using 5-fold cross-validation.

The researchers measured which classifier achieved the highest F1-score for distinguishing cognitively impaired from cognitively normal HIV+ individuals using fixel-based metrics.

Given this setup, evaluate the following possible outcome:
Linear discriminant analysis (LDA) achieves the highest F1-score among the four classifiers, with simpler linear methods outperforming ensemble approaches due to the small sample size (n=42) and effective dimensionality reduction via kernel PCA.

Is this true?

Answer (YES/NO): NO